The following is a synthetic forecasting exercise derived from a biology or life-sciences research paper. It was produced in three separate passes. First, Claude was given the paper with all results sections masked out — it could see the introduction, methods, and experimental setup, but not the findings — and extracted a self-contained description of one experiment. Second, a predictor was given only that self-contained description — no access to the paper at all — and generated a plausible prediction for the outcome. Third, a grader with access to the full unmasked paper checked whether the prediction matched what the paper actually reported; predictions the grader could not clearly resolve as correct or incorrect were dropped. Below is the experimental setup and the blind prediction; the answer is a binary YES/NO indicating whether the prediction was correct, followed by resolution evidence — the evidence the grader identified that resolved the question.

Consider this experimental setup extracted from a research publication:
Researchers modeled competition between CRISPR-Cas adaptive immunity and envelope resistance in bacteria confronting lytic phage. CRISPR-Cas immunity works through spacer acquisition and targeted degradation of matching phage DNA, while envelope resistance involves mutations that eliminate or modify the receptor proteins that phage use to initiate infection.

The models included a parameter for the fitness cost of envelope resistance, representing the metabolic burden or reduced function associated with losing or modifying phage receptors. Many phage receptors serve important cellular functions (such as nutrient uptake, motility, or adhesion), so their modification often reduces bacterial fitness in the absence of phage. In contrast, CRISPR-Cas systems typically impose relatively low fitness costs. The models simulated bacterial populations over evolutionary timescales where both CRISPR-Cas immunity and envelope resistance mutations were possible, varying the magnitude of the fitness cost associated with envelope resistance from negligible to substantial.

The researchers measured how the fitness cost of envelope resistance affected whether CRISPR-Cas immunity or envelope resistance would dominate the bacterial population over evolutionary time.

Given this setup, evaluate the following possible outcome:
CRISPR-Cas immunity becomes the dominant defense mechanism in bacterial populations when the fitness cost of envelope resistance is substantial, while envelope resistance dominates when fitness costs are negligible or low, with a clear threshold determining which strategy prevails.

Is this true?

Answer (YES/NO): NO